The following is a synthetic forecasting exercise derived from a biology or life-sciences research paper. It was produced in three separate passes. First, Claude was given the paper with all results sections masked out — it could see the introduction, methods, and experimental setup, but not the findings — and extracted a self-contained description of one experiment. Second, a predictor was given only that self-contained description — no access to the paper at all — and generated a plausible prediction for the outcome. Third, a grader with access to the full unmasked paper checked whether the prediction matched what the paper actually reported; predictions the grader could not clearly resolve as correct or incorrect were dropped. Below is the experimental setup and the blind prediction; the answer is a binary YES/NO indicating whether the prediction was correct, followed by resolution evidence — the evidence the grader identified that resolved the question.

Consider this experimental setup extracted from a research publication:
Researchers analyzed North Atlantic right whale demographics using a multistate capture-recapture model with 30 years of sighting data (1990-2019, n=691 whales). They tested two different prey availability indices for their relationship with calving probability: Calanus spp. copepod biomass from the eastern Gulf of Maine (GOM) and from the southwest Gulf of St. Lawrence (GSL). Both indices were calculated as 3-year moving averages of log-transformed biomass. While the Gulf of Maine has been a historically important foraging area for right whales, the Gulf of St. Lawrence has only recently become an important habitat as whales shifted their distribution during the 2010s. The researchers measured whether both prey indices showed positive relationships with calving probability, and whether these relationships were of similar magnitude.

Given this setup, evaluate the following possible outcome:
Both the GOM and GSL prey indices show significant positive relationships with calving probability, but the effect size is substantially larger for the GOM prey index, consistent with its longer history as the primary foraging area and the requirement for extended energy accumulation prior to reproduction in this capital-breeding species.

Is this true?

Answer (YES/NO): NO